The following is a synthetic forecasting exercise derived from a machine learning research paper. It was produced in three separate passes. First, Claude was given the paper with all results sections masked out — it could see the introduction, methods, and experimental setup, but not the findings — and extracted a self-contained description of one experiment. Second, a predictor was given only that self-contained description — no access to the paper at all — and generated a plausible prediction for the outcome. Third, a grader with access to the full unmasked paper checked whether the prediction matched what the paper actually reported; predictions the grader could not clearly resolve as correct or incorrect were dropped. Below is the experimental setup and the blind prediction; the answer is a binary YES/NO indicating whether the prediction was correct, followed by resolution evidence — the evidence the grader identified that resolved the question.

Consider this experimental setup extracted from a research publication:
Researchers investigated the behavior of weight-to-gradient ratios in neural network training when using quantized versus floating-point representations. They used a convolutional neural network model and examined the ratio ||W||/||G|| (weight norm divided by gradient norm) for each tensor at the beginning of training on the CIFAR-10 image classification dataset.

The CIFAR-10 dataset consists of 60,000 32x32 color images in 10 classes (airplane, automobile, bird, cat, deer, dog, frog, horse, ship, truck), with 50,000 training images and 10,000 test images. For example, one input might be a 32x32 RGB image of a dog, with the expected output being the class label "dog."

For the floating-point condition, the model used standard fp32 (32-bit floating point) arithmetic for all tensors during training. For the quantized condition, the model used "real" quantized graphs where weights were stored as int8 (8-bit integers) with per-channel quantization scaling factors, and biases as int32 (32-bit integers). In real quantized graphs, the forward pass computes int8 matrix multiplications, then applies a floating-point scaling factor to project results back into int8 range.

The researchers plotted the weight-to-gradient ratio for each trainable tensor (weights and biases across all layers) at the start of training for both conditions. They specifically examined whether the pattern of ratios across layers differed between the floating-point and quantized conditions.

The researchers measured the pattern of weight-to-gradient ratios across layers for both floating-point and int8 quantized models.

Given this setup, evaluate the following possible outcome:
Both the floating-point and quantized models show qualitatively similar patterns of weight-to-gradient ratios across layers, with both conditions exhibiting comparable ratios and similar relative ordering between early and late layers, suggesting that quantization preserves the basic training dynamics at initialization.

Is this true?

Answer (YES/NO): NO